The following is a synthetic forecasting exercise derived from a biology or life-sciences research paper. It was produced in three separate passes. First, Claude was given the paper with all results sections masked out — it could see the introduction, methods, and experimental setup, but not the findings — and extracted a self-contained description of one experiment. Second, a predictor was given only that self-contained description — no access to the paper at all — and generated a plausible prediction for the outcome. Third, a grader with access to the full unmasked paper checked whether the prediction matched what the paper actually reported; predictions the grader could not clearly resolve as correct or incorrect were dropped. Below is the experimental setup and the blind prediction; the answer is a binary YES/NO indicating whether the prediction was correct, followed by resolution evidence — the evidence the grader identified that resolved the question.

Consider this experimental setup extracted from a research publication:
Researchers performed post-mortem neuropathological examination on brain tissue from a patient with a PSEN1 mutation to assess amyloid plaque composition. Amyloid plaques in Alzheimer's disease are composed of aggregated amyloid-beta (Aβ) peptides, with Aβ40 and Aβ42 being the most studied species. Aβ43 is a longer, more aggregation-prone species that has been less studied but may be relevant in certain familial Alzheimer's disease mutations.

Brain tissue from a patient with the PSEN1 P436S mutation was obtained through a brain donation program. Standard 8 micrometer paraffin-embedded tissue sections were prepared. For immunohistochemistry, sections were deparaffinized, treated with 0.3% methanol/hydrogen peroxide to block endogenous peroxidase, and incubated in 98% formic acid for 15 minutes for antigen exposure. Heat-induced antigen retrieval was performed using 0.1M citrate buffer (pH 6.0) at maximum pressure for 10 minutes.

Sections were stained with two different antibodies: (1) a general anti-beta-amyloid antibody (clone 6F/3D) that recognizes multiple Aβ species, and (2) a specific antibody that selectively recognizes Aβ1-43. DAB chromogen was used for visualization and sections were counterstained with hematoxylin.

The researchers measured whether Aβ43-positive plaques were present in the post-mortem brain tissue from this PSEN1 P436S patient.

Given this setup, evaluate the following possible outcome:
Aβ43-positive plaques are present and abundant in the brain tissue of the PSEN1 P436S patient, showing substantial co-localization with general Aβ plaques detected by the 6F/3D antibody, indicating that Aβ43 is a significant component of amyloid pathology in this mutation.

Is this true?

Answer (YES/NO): YES